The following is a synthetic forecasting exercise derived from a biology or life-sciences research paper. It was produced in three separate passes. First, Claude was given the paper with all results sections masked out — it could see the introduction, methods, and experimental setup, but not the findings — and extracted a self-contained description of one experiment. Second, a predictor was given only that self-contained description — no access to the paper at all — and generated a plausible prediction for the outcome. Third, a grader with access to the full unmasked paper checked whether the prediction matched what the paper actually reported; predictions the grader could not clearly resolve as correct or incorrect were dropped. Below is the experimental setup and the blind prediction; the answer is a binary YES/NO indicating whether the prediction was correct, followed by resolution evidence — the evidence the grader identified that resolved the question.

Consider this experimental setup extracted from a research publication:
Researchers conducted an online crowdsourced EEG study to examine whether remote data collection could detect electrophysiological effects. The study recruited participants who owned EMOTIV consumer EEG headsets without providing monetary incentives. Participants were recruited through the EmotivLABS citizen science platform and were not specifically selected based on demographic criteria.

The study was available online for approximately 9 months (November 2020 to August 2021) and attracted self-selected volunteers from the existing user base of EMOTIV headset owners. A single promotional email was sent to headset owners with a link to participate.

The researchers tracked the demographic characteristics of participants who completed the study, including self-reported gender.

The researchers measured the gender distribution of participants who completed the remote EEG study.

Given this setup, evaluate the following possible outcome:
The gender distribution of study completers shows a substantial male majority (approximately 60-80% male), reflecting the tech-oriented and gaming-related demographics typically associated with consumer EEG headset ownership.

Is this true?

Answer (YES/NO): YES